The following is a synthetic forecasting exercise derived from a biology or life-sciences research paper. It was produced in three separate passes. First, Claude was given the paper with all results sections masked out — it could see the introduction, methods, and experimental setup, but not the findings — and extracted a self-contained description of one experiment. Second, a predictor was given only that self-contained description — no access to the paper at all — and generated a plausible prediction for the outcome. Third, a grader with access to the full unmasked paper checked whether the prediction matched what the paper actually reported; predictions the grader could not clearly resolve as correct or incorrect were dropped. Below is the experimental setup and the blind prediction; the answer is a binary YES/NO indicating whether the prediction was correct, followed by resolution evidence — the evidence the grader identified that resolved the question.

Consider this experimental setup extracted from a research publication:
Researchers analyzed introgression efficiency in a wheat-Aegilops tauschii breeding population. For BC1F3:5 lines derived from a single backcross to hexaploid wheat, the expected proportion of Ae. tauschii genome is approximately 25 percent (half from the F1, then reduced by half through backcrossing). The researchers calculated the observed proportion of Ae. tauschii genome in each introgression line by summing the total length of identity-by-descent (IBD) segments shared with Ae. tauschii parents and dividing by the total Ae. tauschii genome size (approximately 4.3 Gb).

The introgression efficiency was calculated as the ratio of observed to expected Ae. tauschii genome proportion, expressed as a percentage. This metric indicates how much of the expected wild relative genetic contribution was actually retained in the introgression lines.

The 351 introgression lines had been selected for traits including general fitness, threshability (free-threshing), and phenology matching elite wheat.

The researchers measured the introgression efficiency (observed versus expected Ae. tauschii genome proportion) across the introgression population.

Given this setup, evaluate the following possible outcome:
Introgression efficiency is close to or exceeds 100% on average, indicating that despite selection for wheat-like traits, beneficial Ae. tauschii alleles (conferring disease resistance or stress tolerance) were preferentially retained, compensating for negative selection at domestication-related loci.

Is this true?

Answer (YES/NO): NO